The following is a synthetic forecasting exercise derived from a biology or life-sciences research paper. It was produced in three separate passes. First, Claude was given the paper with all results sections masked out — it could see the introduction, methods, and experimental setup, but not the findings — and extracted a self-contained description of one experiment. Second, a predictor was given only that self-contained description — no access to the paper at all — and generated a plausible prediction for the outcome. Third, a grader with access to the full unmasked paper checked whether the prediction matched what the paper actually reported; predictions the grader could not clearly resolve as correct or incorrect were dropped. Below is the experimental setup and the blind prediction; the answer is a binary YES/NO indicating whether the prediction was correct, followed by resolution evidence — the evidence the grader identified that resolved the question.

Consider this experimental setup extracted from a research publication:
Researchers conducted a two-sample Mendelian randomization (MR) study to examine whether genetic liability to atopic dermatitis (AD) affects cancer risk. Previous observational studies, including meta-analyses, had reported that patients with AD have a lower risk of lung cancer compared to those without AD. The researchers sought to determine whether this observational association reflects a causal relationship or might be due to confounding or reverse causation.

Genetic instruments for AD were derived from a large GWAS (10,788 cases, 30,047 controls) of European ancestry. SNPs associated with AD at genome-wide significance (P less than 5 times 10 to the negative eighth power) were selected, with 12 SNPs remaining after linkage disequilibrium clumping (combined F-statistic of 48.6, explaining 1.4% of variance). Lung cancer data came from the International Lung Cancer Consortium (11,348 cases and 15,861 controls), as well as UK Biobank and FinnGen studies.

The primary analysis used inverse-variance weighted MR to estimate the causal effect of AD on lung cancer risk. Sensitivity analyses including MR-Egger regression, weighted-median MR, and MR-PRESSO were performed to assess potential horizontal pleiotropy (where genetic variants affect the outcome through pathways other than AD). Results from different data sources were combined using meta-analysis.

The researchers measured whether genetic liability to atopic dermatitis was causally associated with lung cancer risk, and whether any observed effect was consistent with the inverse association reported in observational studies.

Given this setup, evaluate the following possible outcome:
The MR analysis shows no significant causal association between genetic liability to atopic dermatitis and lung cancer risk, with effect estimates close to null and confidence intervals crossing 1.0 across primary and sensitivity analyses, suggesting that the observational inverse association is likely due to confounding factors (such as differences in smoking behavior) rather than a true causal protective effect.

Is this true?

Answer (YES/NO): NO